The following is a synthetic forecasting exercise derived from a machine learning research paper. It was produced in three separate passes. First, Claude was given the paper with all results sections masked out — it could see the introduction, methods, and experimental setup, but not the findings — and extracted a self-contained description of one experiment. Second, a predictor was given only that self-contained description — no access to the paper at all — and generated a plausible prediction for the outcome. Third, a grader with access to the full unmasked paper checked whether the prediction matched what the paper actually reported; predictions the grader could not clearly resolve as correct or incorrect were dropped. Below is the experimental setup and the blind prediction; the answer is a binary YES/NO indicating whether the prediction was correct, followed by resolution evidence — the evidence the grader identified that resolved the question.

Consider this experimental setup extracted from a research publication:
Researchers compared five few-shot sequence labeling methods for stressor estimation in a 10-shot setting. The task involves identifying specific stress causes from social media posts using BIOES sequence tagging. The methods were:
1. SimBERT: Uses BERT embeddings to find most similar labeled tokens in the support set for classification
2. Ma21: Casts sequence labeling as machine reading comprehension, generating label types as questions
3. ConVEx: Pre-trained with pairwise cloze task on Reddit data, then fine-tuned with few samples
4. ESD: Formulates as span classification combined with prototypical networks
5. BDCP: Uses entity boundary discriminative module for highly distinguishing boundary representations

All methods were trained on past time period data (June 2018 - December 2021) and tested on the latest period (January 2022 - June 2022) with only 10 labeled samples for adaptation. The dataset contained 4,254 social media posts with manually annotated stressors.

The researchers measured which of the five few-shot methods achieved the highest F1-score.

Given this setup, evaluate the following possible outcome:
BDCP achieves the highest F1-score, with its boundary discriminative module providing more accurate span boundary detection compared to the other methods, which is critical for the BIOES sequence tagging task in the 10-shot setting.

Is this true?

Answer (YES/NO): NO